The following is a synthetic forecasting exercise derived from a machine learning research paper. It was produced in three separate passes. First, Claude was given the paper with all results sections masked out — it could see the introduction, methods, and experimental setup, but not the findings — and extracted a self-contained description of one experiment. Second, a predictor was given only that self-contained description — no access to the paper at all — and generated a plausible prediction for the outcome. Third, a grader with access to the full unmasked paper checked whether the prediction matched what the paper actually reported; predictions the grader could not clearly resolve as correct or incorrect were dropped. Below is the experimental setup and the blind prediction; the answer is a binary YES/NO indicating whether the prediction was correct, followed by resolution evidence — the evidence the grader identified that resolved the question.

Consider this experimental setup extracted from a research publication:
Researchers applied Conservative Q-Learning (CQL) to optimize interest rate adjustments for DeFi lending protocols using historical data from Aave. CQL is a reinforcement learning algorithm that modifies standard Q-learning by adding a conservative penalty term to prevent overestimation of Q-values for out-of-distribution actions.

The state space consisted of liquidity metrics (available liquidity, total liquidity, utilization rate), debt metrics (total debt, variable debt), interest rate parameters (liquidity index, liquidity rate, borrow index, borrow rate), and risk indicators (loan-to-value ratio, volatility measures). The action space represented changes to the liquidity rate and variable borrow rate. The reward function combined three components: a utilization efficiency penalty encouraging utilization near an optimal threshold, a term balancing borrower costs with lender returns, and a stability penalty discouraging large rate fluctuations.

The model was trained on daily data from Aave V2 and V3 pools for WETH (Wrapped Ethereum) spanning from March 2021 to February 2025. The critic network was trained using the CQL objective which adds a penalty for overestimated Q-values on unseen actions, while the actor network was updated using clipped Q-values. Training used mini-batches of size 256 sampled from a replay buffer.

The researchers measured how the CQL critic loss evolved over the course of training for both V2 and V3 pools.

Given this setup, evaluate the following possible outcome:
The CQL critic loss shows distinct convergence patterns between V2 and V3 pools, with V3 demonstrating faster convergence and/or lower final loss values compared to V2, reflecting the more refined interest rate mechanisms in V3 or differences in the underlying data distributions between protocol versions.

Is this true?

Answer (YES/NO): NO